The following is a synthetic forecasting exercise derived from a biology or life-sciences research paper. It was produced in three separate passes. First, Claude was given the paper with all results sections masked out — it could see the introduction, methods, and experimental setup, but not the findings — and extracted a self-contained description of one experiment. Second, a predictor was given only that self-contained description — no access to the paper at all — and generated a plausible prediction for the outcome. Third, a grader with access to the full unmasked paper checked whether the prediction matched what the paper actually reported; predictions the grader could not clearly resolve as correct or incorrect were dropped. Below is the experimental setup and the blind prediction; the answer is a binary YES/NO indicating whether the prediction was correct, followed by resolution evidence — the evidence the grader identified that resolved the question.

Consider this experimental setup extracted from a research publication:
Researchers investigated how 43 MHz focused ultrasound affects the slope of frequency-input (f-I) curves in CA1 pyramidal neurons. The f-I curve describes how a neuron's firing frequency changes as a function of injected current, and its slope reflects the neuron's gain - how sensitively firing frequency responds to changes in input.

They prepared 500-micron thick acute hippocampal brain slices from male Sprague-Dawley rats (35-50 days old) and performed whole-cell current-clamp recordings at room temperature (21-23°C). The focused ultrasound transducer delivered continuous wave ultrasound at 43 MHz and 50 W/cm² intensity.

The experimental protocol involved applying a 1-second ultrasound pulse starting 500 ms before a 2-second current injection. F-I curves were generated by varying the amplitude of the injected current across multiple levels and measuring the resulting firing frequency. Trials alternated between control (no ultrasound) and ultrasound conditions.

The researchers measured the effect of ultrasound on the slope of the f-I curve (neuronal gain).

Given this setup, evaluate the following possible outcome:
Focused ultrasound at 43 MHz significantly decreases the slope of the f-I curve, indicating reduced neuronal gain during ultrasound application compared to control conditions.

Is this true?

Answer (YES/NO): NO